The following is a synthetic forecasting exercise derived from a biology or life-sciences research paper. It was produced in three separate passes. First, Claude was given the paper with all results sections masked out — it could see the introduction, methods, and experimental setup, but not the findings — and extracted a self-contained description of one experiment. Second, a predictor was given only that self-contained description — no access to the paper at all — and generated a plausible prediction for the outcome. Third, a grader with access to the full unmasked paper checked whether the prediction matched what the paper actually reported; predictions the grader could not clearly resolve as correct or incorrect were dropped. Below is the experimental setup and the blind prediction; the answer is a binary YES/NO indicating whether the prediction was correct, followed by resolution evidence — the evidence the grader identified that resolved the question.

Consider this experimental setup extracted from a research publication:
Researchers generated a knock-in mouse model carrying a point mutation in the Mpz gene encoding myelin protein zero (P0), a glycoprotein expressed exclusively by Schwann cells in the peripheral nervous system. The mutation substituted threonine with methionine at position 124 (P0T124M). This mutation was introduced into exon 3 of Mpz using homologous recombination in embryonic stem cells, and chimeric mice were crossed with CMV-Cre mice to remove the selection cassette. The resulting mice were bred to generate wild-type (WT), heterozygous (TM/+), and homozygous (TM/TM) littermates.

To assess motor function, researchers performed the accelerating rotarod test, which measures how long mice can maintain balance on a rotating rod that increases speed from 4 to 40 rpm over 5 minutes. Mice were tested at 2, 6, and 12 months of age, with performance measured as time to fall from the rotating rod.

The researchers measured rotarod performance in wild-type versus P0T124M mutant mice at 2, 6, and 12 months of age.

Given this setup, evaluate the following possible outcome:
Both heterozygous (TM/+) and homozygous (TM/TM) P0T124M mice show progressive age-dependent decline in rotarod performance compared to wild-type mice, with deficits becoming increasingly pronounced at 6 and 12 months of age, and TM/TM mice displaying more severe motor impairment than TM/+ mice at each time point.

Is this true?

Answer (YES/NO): NO